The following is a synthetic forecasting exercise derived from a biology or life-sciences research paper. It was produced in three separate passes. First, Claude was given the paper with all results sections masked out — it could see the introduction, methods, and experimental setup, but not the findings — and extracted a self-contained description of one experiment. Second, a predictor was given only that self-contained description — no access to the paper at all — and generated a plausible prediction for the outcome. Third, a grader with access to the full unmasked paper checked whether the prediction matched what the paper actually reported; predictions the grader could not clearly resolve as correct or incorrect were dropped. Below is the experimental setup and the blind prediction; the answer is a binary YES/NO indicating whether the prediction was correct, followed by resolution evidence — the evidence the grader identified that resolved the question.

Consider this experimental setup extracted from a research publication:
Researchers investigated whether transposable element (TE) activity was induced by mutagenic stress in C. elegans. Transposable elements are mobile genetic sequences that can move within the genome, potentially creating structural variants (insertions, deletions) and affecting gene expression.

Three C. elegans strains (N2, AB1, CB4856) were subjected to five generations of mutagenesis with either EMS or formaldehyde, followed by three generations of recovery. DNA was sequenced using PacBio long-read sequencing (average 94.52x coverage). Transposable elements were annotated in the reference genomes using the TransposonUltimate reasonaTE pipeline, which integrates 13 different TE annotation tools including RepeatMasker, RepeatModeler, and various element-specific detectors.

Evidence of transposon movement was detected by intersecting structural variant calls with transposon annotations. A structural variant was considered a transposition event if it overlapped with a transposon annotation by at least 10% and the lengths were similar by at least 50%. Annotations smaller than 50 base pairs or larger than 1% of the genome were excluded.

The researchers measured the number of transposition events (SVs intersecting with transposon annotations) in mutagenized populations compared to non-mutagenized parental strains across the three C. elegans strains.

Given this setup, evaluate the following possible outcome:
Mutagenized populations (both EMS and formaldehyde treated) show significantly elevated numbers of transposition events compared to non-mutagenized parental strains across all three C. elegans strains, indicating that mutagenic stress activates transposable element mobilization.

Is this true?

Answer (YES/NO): NO